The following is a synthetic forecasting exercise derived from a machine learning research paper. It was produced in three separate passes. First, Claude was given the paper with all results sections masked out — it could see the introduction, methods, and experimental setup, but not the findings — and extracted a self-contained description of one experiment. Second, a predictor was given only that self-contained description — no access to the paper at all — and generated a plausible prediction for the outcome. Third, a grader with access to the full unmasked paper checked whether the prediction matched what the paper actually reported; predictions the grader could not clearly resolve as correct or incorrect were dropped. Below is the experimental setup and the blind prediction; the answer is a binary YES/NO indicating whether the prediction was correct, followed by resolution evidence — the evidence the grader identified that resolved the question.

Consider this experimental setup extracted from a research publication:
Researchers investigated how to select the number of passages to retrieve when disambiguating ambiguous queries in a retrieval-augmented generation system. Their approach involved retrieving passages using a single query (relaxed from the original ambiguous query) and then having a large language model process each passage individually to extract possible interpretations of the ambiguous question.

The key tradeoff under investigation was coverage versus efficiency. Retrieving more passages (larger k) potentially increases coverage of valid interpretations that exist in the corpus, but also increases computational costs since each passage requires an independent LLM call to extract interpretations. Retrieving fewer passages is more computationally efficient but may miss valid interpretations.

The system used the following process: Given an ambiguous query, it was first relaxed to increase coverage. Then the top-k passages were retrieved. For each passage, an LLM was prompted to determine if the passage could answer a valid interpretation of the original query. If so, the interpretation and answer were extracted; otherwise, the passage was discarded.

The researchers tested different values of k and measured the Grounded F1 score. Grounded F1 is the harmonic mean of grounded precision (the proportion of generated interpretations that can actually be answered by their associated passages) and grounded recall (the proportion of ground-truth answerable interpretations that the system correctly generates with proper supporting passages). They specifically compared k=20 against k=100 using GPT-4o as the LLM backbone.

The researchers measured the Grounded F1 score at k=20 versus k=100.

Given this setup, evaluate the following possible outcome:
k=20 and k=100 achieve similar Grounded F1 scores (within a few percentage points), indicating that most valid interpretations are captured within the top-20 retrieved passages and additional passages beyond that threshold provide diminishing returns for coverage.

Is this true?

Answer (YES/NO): YES